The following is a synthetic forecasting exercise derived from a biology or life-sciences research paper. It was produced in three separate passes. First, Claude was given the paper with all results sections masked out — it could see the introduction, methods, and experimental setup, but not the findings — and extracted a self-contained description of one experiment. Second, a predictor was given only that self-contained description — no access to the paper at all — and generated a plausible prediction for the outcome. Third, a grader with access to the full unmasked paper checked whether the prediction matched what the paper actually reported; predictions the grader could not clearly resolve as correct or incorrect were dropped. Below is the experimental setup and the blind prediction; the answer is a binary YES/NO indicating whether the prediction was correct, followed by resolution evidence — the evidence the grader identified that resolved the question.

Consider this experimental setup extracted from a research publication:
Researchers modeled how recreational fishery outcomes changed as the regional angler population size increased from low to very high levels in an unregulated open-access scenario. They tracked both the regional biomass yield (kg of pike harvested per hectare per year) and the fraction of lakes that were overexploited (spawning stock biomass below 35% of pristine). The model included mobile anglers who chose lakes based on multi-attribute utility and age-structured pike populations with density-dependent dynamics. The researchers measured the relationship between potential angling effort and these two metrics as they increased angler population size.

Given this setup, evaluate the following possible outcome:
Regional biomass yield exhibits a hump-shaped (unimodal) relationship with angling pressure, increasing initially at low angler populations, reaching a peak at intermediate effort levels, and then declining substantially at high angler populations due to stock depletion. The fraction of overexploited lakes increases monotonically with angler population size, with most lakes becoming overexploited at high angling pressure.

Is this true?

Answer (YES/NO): YES